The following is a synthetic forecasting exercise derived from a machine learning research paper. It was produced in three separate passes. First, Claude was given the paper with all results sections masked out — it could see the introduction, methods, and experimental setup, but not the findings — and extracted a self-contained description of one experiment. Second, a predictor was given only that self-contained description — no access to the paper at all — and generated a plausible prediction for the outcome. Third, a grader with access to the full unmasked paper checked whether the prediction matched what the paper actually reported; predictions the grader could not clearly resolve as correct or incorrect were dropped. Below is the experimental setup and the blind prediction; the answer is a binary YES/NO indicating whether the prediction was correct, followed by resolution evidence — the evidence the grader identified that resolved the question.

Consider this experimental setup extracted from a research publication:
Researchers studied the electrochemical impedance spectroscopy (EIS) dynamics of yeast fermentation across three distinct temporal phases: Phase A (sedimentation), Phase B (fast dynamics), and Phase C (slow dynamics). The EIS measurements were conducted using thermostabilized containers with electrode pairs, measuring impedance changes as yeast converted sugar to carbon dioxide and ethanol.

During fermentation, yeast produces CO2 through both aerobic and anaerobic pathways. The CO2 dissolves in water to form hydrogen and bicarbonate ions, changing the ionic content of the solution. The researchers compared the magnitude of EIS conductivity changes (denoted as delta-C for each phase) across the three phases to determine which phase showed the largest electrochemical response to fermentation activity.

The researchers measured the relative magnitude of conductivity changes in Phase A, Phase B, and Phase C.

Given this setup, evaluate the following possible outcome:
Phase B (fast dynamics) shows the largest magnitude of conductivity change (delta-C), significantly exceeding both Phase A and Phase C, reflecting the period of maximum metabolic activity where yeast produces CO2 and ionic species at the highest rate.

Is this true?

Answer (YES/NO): YES